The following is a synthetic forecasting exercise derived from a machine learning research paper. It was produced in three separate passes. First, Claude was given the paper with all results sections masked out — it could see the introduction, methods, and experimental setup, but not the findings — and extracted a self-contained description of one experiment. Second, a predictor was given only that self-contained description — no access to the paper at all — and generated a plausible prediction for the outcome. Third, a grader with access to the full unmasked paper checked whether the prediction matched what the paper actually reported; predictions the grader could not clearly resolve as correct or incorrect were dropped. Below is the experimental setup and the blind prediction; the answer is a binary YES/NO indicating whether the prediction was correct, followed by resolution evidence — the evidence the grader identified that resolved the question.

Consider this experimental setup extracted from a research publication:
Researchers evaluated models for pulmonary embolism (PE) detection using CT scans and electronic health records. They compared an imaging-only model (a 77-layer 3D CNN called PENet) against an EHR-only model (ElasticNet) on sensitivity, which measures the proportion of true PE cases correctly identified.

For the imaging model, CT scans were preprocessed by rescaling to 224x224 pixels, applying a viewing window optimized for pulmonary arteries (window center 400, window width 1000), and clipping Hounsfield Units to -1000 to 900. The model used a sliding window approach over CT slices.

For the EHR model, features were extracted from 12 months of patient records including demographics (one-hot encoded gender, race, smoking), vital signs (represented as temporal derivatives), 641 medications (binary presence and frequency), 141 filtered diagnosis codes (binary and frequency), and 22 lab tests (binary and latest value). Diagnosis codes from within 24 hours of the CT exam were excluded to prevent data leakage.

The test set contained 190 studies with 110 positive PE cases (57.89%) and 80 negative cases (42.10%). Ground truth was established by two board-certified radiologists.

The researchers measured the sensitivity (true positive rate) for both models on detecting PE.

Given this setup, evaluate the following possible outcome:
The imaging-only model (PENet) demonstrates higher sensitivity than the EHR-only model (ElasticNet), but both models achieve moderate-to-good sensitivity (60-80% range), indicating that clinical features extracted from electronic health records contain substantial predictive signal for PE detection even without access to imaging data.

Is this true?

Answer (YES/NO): NO